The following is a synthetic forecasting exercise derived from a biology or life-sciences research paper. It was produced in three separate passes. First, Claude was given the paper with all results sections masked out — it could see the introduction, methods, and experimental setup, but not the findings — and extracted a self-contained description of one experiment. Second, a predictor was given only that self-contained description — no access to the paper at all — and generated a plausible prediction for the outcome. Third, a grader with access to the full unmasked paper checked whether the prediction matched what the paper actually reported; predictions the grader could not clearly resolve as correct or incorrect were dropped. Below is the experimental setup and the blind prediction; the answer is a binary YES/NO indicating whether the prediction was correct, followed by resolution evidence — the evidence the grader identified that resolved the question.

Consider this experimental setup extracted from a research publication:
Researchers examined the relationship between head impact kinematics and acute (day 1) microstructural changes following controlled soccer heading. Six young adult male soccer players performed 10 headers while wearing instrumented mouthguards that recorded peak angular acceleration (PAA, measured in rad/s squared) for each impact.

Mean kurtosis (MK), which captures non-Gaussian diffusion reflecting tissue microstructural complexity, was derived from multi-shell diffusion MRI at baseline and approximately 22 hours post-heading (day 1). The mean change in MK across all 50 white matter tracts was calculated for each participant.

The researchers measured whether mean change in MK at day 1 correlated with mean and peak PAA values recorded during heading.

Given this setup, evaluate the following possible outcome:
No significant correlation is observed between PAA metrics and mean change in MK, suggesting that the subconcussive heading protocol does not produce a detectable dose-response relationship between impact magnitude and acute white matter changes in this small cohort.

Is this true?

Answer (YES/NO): NO